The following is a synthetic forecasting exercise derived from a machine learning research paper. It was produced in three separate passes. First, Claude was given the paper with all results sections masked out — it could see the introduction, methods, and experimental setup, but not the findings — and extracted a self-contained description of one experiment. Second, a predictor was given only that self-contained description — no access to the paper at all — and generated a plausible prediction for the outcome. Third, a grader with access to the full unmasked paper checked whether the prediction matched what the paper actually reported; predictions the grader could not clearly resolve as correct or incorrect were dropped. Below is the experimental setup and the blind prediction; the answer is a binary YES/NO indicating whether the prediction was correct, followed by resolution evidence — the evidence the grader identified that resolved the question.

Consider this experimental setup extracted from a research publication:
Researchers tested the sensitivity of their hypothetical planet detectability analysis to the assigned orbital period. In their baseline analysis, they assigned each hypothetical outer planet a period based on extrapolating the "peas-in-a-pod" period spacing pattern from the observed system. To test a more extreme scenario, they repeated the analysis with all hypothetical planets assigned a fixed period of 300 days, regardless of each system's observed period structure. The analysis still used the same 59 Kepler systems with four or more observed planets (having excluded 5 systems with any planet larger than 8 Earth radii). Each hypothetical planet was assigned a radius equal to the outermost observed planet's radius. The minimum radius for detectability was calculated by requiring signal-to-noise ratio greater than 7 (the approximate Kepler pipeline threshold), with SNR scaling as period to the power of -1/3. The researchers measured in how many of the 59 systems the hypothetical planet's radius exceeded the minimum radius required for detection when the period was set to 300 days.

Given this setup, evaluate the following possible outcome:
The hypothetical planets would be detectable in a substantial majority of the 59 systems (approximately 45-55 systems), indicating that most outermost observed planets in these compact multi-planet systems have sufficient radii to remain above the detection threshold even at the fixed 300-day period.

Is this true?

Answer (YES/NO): YES